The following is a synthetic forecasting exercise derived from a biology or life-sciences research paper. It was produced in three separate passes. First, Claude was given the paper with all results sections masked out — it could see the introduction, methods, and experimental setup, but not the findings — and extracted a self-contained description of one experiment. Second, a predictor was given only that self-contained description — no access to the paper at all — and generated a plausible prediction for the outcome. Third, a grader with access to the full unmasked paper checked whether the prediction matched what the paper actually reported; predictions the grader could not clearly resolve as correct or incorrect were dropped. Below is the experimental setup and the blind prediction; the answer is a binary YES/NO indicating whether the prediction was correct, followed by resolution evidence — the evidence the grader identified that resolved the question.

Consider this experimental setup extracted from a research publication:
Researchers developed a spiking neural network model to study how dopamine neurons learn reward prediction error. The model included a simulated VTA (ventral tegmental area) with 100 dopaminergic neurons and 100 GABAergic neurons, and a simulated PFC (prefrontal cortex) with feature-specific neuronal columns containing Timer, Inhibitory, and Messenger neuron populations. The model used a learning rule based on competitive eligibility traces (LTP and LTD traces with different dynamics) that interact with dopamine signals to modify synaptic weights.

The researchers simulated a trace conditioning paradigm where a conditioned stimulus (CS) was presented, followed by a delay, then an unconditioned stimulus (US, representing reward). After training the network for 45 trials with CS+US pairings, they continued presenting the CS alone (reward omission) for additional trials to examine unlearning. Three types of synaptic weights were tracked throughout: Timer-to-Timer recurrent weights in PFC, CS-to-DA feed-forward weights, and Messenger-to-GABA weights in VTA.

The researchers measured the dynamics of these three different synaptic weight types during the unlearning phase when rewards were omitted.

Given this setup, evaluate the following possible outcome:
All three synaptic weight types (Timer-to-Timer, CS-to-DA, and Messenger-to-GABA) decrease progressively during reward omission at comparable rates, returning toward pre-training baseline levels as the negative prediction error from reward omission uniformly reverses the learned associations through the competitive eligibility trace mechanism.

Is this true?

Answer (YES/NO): NO